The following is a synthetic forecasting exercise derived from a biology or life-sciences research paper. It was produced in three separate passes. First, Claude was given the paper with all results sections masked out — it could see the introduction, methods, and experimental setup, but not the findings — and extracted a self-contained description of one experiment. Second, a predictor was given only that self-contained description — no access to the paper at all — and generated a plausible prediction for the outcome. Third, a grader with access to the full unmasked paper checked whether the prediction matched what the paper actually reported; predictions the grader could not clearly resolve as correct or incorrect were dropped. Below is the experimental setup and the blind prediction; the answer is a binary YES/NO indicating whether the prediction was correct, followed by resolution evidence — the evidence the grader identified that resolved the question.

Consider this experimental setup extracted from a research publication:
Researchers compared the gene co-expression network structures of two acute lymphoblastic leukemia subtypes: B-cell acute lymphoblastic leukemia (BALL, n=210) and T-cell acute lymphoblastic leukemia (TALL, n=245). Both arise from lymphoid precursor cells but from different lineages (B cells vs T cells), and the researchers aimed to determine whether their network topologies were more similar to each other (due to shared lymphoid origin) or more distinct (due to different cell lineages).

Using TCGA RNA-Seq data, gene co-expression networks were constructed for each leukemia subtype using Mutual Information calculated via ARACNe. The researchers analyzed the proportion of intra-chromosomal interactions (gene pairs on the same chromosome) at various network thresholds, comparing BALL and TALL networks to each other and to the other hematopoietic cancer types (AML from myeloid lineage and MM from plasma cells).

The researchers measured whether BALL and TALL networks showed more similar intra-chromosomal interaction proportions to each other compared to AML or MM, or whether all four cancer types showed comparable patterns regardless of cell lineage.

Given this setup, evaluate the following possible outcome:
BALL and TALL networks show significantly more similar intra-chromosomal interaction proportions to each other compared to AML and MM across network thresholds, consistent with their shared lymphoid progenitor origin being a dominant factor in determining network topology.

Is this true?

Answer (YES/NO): YES